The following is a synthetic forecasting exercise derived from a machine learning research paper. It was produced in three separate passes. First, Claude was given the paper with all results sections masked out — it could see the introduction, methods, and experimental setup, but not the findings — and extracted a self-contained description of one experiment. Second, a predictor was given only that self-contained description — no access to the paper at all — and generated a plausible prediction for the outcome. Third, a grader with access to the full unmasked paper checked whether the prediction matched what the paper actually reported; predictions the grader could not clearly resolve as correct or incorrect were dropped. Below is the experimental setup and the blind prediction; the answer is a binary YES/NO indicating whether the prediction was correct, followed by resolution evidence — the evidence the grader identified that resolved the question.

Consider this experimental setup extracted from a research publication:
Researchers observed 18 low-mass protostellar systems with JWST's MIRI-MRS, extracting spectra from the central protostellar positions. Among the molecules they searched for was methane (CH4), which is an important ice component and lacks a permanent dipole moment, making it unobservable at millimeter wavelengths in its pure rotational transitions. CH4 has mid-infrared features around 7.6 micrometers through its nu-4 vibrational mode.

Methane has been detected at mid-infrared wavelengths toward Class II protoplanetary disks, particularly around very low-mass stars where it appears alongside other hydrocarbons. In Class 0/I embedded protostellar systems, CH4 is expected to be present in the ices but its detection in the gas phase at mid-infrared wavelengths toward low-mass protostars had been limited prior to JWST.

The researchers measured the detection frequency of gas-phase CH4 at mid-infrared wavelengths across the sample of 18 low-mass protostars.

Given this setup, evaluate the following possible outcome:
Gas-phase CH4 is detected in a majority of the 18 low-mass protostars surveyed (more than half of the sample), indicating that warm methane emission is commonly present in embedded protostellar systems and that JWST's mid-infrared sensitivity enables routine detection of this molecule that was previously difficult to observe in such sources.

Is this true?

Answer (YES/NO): NO